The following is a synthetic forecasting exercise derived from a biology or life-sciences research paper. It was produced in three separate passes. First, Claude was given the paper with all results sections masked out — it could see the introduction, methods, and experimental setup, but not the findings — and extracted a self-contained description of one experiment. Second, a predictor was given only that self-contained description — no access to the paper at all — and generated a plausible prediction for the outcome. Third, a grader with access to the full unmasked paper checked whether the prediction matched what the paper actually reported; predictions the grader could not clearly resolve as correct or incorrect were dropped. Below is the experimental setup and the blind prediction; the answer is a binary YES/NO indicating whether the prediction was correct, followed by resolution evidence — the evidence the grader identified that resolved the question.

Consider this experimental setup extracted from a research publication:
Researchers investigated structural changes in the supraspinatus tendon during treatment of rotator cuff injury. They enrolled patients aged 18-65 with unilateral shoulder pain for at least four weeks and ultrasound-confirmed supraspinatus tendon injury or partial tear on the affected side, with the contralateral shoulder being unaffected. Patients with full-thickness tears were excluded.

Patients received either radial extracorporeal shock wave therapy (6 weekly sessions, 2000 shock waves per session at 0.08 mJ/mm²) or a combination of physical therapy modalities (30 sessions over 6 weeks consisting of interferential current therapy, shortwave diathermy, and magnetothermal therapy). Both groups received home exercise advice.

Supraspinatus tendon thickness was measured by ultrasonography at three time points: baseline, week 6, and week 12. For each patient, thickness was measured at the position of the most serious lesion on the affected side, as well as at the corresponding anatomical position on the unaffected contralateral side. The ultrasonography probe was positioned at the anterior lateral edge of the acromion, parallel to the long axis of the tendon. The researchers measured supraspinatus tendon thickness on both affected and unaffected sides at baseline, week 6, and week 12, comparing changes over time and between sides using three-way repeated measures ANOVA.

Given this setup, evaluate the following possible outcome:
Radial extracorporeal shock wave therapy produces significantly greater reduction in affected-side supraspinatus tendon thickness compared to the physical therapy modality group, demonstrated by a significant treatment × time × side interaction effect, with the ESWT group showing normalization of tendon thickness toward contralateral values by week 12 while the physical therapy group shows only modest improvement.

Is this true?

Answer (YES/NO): NO